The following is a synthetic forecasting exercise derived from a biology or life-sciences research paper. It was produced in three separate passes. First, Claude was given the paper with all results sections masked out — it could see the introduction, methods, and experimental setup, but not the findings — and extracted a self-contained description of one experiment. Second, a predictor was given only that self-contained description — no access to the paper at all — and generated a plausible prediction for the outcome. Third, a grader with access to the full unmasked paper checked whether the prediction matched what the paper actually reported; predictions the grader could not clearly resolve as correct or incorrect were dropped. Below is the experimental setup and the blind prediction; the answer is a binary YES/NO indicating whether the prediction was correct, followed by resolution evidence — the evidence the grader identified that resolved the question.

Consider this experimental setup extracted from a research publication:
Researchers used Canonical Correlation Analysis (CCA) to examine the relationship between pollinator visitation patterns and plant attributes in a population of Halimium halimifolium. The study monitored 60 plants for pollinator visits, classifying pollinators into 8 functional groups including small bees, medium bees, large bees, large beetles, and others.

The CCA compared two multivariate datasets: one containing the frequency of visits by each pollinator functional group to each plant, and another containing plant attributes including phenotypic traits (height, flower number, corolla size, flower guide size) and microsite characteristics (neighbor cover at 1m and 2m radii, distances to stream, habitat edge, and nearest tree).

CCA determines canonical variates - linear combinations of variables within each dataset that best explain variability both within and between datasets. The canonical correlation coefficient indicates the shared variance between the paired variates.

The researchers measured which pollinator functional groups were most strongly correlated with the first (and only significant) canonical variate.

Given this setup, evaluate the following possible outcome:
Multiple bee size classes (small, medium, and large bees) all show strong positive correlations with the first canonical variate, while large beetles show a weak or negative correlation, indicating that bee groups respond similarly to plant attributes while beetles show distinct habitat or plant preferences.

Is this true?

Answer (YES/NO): NO